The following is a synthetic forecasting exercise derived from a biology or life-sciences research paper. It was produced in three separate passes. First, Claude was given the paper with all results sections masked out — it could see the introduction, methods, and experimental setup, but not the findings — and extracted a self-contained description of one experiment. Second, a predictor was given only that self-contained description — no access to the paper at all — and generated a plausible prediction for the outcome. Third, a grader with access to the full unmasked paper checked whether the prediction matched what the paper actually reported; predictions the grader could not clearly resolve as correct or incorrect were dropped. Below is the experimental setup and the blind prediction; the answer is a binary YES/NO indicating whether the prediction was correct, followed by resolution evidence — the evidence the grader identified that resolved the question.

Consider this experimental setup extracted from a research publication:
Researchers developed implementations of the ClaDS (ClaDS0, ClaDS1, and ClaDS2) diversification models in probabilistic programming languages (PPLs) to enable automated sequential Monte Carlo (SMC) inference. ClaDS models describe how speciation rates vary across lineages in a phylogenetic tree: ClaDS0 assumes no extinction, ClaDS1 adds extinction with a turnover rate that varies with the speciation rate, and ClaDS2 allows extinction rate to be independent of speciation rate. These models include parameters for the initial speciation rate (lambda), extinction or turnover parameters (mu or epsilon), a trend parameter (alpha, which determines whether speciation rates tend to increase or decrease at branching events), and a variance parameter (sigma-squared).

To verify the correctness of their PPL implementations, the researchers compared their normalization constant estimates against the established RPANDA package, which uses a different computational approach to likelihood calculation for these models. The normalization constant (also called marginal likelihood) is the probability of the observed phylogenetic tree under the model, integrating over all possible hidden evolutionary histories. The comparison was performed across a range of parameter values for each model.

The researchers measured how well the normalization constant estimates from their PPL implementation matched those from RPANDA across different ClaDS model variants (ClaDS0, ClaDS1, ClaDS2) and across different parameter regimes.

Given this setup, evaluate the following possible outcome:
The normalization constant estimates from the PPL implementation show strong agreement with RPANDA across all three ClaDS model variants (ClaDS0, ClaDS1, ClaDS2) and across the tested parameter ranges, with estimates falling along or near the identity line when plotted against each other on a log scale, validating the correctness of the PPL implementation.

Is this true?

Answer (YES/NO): NO